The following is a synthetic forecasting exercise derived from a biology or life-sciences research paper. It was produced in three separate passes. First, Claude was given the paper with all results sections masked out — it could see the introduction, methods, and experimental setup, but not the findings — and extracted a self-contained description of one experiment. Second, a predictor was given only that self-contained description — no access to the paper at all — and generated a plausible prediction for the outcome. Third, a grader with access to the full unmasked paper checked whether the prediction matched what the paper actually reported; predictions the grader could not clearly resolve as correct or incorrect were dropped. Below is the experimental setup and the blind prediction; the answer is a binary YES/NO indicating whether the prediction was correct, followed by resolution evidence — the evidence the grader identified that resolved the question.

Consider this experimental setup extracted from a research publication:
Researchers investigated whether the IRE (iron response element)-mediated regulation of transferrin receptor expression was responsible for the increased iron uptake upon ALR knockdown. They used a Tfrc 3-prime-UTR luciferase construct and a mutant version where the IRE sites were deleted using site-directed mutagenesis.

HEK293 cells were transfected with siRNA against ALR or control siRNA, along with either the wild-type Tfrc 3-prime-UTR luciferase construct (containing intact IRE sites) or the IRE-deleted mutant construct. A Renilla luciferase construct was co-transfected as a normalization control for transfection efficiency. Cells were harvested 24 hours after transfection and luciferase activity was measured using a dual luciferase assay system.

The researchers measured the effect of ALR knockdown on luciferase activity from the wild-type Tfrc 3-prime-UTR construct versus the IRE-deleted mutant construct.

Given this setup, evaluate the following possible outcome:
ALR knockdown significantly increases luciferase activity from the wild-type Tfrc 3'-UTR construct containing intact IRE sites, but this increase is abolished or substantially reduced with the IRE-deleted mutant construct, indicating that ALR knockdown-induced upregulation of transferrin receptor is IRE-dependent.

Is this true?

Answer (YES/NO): YES